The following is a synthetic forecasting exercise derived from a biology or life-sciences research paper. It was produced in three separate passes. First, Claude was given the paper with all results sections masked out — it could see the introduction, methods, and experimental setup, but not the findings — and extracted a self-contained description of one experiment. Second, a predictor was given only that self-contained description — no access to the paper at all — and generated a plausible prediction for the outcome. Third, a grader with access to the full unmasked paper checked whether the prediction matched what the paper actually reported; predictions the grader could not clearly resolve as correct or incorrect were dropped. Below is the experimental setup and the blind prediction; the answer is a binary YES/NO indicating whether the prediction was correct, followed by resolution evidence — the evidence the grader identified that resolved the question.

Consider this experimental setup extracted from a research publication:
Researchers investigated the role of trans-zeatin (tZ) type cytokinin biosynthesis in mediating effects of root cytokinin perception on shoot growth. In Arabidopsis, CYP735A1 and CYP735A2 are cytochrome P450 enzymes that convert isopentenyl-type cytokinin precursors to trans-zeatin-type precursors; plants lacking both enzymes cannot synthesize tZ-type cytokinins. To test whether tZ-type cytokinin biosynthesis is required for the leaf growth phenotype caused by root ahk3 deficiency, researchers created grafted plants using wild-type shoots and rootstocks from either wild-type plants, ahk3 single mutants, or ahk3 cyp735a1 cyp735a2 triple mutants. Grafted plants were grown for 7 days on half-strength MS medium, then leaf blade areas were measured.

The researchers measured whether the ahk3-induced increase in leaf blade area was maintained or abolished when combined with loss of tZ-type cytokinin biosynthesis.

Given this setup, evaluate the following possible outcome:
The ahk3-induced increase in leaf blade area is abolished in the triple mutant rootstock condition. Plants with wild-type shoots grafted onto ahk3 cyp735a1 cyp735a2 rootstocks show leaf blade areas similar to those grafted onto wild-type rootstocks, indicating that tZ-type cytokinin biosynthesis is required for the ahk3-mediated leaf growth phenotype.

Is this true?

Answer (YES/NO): YES